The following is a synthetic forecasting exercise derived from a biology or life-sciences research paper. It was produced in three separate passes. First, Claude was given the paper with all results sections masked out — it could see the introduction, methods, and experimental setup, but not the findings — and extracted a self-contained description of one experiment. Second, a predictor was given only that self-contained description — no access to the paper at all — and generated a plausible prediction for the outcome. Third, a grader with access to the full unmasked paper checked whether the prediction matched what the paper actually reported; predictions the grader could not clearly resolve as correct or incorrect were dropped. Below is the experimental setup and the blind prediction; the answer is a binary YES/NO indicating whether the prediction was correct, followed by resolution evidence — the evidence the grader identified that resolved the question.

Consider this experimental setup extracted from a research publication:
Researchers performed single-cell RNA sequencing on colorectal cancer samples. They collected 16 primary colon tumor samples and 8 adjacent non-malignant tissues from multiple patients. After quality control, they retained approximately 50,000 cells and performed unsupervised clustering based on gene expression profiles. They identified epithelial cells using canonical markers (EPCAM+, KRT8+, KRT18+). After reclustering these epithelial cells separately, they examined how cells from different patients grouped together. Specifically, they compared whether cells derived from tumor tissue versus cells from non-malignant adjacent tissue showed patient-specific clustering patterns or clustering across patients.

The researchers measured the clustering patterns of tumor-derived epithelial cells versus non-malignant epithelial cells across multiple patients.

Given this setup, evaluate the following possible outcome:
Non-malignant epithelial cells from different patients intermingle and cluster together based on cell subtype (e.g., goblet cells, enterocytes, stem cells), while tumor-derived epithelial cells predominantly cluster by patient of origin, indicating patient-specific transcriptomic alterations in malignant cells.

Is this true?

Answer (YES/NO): YES